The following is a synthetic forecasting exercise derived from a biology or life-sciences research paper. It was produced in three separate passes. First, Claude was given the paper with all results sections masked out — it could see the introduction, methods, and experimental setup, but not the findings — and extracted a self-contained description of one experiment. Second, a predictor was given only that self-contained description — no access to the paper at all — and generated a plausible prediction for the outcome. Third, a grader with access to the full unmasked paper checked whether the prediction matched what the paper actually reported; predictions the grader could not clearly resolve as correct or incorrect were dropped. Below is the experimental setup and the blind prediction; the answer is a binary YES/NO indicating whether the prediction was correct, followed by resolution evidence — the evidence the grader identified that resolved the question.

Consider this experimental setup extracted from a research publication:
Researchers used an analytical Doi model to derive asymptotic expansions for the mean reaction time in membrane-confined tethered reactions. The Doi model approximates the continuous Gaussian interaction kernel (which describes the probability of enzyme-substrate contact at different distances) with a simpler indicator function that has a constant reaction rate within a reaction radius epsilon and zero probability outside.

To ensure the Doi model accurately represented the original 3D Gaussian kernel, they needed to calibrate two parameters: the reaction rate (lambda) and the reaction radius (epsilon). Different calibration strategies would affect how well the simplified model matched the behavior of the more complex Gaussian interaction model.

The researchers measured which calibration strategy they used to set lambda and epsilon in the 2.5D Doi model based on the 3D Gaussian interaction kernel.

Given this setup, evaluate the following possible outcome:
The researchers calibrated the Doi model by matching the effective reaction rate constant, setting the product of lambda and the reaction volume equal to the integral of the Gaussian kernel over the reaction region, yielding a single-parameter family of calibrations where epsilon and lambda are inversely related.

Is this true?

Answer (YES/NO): NO